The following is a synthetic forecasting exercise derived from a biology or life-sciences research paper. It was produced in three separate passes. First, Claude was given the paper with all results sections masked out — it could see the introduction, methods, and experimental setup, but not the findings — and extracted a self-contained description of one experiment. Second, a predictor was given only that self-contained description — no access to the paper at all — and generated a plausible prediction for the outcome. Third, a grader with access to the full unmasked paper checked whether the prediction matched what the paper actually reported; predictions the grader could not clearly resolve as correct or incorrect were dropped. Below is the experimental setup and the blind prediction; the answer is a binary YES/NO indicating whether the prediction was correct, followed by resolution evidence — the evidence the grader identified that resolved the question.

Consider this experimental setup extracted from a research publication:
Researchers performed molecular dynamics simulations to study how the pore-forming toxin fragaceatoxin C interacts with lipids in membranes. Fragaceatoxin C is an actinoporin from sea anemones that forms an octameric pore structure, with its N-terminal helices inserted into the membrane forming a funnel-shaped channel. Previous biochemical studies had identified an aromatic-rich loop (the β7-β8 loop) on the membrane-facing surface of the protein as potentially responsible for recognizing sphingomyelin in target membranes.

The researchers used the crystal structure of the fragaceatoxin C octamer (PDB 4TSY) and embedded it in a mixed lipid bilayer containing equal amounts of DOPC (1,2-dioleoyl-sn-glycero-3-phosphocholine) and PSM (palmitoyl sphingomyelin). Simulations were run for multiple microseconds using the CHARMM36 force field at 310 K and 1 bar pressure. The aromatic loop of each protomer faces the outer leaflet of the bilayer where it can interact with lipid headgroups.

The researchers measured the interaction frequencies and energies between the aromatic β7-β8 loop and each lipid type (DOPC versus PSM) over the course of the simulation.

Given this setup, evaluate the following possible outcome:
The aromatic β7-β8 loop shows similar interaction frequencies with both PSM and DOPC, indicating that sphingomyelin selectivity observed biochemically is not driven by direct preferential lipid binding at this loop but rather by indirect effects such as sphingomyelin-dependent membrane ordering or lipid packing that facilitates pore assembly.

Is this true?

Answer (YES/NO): NO